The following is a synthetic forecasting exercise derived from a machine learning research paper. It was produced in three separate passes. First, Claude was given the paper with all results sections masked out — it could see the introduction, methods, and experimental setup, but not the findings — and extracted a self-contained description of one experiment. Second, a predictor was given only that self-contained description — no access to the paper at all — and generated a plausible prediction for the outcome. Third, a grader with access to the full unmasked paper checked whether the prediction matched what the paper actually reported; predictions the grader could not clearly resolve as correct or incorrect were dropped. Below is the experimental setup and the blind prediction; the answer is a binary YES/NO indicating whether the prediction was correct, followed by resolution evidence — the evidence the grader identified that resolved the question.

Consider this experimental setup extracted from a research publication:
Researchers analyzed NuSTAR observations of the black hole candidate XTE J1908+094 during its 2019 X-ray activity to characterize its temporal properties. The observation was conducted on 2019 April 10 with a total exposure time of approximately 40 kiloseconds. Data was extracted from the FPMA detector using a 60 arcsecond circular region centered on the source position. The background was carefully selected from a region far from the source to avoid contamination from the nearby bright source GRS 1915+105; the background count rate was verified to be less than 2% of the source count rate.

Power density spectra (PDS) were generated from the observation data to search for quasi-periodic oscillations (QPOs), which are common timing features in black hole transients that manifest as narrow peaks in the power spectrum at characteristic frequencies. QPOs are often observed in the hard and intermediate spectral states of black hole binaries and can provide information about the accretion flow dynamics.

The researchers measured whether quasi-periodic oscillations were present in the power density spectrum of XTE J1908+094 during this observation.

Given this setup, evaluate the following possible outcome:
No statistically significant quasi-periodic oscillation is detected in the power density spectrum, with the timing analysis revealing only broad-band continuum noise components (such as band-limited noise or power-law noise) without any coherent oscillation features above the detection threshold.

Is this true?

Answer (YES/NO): YES